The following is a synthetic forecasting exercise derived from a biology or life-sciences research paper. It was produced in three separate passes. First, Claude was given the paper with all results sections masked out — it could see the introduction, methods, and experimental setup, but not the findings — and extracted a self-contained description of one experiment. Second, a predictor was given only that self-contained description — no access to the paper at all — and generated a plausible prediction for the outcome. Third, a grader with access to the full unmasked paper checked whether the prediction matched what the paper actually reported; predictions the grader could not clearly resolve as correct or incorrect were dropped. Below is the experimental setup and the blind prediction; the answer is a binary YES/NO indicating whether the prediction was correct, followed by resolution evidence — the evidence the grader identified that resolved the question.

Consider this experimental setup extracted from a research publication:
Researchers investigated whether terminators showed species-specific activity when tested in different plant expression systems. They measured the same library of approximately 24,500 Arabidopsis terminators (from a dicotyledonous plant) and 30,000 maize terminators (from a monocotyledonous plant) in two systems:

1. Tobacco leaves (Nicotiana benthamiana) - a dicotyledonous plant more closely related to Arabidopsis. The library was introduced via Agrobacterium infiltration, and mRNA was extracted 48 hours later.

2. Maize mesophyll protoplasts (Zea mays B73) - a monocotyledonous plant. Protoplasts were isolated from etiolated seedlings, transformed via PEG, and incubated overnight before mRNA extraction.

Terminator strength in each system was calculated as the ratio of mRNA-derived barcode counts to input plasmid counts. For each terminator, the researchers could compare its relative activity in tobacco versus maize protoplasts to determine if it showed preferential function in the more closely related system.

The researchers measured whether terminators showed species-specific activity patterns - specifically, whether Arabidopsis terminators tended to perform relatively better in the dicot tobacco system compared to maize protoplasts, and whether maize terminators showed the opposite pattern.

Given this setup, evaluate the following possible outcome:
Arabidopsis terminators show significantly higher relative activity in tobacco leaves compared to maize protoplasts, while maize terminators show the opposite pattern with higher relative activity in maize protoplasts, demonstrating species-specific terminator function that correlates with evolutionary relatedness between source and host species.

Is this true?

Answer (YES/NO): YES